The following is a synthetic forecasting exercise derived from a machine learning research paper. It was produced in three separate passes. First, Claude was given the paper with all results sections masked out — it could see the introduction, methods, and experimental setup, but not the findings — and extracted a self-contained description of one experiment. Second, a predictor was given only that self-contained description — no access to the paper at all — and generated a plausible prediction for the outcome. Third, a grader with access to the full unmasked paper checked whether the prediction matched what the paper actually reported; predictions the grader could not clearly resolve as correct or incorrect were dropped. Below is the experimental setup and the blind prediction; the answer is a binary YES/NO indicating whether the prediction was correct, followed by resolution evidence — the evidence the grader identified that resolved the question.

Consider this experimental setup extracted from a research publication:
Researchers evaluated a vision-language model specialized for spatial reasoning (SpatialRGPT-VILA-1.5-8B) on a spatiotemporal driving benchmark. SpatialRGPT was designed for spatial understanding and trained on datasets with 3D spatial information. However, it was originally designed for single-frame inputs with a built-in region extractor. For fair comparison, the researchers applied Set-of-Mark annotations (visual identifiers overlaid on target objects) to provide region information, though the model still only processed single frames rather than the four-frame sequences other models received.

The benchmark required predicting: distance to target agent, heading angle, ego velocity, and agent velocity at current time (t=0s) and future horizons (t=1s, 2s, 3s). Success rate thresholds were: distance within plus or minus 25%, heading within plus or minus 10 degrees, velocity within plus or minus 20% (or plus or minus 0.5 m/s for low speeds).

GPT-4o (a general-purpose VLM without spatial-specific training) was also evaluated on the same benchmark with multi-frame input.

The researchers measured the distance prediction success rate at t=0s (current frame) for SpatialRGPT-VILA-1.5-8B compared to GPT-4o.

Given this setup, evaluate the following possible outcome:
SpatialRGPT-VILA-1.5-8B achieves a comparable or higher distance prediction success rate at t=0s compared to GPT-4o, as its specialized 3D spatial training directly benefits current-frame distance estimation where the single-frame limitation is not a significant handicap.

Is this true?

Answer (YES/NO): NO